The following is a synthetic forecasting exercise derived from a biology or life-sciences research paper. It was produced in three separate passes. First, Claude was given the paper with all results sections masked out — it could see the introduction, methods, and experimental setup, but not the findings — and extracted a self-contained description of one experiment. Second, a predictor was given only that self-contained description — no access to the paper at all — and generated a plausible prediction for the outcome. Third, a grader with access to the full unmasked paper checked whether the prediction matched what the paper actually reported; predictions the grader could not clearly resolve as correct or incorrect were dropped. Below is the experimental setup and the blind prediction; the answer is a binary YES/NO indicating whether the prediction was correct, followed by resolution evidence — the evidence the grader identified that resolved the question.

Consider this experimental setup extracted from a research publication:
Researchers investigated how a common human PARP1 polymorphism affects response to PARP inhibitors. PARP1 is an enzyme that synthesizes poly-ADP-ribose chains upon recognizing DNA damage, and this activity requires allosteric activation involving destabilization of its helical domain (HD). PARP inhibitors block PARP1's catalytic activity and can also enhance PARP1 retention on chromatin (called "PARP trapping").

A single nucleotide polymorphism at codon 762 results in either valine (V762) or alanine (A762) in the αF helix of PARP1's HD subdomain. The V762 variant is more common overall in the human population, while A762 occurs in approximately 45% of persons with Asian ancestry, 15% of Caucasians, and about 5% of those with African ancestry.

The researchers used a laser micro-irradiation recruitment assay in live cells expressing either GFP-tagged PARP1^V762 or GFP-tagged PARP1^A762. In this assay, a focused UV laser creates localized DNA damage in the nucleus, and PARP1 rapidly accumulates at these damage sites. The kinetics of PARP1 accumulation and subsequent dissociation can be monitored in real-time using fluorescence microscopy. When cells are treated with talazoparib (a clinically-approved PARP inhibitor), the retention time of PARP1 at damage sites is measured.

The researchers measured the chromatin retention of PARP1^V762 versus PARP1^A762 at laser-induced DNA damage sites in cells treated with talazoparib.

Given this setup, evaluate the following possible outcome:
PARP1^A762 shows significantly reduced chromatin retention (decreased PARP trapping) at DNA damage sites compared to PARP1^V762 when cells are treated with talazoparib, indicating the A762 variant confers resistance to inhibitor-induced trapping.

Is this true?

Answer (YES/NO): YES